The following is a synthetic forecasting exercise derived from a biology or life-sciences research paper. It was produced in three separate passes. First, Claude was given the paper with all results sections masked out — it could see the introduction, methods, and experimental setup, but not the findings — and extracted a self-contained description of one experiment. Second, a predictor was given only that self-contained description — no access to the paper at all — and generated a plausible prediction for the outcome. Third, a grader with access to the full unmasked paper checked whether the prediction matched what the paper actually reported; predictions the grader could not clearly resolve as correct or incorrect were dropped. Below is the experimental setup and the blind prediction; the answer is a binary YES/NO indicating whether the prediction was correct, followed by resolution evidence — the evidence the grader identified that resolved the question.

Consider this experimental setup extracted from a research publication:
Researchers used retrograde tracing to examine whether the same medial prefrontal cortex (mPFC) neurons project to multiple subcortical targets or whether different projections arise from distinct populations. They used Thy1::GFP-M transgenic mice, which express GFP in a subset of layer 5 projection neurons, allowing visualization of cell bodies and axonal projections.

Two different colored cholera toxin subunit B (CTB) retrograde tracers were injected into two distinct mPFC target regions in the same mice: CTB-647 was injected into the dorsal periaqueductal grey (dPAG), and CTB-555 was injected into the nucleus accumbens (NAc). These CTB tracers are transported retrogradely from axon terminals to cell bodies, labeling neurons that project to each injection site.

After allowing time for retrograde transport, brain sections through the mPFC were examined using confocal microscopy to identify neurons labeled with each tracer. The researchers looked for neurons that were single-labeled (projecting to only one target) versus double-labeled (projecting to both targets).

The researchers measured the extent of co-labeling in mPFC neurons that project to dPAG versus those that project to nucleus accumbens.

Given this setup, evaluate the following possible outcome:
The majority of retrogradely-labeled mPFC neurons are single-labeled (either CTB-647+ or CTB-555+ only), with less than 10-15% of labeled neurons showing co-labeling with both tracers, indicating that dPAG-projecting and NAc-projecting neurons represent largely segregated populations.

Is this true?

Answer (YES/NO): YES